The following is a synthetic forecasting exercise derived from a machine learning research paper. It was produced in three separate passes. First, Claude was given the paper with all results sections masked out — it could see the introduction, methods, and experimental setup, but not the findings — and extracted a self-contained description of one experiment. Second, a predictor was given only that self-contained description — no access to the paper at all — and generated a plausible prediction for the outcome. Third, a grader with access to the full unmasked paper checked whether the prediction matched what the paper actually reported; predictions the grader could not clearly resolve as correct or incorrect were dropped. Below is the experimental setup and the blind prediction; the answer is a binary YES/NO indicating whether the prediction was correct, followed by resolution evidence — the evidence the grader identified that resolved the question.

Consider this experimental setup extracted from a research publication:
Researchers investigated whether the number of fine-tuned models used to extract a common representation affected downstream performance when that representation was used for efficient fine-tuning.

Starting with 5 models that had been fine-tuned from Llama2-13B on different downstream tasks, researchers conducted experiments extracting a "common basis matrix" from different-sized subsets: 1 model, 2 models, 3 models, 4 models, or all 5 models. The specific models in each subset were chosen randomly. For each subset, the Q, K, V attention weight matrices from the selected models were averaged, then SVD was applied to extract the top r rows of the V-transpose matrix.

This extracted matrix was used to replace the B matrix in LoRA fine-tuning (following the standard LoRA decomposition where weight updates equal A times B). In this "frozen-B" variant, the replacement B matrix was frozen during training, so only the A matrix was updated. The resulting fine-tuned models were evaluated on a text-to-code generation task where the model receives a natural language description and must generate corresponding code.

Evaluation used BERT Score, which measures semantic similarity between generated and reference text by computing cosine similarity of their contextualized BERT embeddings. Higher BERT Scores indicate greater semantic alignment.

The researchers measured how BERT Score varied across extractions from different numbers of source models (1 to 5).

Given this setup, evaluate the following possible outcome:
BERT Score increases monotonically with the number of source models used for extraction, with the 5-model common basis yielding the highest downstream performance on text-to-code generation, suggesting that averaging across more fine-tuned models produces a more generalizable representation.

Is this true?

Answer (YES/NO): NO